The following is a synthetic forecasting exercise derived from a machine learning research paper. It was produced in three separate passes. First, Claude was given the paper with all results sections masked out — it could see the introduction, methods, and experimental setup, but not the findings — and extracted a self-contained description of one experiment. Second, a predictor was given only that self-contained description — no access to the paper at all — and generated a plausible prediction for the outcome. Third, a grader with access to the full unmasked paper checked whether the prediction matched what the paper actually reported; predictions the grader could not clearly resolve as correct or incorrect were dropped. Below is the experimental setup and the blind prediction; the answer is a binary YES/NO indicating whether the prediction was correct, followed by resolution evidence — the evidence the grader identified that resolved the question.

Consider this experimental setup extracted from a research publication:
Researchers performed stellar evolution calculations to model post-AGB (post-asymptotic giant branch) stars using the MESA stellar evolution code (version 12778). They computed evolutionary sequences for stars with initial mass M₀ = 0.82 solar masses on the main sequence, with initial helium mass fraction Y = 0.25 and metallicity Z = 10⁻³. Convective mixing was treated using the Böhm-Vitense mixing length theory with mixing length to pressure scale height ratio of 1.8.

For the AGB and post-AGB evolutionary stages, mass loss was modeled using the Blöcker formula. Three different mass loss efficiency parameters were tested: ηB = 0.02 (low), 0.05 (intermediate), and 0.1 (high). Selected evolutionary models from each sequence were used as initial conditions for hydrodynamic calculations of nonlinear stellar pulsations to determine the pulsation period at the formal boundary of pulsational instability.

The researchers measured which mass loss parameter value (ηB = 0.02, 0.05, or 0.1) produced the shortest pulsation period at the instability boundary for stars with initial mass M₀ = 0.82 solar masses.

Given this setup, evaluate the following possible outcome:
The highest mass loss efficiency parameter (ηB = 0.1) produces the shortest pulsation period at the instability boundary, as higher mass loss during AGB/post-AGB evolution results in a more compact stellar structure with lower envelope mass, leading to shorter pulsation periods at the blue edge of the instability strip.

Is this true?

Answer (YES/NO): NO